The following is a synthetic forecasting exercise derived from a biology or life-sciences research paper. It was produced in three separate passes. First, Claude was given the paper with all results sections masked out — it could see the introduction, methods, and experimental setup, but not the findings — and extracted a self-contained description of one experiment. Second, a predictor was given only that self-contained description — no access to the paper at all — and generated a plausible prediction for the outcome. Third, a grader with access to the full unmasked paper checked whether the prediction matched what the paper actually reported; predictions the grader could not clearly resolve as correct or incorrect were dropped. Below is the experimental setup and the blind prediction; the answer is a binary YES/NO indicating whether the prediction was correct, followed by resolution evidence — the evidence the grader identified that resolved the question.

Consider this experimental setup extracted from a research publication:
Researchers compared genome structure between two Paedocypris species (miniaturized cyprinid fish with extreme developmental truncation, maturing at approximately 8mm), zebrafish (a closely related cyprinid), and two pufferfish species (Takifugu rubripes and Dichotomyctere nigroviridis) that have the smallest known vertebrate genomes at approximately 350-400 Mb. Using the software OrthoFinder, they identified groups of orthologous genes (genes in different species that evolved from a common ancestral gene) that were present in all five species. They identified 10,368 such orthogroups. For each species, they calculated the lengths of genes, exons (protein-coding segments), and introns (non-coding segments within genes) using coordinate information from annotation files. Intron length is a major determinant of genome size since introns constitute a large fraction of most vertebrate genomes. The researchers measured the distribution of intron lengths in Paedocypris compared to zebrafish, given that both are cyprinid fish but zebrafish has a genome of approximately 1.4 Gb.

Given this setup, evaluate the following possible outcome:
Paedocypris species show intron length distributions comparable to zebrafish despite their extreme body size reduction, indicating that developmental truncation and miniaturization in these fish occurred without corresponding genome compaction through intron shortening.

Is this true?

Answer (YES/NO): NO